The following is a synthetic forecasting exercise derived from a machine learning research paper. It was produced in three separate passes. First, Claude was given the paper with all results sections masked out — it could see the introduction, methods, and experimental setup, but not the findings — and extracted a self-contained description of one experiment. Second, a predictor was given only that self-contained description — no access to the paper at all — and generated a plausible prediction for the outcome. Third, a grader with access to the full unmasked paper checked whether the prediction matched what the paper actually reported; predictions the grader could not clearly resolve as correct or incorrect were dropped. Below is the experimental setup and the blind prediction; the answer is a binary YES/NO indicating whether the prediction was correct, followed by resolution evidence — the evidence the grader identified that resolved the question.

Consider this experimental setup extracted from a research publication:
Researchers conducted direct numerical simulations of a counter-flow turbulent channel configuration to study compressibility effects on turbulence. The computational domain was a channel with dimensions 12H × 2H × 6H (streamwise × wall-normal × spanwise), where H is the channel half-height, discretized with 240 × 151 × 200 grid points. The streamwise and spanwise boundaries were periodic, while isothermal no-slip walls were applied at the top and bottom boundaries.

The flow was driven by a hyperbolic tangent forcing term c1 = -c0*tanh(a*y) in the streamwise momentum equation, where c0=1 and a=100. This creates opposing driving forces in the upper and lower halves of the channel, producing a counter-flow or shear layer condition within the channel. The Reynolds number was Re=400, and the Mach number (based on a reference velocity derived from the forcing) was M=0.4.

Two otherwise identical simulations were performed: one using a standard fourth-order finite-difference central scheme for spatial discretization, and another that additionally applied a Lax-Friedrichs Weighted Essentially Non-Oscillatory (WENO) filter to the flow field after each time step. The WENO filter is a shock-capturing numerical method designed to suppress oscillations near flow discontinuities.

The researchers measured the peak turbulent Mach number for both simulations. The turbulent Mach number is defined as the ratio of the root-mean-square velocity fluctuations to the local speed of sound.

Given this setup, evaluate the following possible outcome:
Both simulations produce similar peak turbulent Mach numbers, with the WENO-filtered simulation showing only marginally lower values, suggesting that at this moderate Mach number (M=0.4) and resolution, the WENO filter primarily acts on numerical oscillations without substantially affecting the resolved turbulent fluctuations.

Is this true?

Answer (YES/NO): YES